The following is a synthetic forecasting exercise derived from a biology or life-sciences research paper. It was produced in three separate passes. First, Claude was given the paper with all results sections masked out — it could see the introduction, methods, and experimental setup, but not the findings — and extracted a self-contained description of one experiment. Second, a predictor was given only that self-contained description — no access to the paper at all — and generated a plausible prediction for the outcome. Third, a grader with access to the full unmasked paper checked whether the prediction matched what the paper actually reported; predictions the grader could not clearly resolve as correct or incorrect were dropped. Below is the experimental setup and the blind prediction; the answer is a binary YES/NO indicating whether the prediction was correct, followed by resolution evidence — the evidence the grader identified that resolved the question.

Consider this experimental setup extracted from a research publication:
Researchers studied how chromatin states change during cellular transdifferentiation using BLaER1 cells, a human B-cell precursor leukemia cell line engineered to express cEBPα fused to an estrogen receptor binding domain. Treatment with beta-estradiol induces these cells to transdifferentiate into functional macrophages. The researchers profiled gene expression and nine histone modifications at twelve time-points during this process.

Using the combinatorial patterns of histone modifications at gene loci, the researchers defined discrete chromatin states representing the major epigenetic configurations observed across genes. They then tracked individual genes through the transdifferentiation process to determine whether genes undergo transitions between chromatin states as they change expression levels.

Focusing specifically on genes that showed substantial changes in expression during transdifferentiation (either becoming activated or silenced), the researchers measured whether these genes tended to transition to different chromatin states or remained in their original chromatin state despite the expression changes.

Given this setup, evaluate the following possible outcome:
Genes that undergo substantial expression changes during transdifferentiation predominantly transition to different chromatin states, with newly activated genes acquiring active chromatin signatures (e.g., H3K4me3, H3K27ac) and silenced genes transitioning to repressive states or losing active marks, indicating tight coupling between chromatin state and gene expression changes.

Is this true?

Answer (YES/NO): NO